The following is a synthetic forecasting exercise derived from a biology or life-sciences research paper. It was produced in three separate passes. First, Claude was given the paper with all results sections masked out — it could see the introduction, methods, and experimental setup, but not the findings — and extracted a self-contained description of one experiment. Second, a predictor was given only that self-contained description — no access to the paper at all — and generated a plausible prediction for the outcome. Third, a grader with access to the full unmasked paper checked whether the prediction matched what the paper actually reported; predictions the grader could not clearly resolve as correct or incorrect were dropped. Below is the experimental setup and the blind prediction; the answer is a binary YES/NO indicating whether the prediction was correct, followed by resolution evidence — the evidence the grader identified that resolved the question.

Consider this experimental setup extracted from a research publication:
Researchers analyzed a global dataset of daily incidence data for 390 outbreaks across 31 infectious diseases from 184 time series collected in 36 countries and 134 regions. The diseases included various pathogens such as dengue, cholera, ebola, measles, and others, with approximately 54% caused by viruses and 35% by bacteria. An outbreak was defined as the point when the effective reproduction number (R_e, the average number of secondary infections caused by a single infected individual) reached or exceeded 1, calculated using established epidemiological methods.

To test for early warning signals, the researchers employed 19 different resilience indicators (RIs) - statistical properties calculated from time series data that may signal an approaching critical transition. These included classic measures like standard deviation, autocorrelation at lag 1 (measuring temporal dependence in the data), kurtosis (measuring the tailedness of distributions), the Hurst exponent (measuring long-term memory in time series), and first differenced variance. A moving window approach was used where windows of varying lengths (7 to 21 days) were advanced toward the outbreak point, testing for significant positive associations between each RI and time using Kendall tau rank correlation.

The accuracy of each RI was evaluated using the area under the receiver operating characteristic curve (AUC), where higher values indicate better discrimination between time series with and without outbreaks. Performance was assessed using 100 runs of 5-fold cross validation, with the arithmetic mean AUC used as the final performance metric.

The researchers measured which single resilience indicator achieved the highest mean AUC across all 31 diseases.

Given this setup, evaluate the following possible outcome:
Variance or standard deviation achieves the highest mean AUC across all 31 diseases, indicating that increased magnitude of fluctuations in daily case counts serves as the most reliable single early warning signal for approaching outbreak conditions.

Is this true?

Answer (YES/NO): YES